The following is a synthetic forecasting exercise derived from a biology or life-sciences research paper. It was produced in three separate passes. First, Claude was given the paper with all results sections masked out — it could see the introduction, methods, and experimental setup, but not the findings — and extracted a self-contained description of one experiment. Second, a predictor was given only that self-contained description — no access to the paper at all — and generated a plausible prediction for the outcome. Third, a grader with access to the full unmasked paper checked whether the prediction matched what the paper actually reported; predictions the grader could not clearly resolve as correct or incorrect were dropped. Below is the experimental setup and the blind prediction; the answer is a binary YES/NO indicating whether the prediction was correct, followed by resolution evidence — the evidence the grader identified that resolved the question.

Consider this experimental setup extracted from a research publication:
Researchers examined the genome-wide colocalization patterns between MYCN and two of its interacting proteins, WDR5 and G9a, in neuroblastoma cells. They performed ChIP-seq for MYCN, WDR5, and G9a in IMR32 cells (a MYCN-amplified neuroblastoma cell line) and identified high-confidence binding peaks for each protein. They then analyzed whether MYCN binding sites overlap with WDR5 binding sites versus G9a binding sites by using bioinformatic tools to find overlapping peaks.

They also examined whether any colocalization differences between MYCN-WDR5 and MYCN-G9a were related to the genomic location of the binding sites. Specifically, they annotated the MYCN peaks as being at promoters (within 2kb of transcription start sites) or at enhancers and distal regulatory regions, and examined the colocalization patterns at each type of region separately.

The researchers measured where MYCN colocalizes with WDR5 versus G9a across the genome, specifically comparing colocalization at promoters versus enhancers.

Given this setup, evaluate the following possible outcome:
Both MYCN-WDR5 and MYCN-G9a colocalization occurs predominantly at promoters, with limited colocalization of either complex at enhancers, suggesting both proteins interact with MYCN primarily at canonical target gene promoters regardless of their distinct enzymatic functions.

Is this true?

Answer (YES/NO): NO